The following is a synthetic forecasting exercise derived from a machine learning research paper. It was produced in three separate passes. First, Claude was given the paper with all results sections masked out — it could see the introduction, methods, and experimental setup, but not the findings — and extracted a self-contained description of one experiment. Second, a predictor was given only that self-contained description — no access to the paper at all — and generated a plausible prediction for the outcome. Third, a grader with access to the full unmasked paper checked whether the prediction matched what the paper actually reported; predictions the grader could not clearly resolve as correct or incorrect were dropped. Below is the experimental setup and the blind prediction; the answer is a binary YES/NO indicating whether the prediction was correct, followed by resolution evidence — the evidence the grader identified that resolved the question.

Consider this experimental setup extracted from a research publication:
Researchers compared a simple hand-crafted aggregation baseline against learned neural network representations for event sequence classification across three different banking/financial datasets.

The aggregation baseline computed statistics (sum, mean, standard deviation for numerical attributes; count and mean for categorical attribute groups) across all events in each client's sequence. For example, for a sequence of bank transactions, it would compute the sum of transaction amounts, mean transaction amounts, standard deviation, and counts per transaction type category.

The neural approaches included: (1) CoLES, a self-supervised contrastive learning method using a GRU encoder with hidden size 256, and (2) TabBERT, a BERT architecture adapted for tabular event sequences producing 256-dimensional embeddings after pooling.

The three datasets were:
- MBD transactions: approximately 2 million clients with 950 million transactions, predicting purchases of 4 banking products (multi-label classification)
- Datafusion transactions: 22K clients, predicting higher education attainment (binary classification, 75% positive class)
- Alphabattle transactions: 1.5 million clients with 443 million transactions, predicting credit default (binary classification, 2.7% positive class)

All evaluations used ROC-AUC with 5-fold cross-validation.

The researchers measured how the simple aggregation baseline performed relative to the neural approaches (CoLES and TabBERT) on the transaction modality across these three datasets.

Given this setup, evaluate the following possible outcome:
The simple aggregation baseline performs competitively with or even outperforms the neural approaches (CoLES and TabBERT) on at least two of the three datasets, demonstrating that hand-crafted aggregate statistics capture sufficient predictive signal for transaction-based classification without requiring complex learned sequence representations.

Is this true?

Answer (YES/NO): YES